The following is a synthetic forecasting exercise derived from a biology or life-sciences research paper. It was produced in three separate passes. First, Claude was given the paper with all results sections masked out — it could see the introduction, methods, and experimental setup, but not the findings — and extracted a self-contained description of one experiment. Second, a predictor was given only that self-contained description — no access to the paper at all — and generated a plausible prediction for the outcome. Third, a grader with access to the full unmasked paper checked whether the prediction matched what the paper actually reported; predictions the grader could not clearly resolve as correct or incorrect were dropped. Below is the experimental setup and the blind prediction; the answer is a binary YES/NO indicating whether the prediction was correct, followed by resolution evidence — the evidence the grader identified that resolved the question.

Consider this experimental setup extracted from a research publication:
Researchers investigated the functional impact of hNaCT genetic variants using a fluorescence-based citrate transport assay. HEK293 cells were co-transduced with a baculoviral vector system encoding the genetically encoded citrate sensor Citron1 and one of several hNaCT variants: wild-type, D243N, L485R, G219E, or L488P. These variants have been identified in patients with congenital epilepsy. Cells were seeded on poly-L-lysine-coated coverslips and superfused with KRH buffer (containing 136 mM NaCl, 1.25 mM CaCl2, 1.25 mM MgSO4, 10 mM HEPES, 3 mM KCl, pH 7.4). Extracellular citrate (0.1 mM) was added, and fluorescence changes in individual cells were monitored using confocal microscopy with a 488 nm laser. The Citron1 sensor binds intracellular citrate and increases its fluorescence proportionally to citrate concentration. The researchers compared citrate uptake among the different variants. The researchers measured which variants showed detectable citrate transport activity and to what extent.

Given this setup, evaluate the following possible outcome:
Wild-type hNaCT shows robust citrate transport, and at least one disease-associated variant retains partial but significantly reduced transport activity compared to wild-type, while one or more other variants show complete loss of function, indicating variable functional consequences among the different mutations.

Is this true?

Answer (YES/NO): YES